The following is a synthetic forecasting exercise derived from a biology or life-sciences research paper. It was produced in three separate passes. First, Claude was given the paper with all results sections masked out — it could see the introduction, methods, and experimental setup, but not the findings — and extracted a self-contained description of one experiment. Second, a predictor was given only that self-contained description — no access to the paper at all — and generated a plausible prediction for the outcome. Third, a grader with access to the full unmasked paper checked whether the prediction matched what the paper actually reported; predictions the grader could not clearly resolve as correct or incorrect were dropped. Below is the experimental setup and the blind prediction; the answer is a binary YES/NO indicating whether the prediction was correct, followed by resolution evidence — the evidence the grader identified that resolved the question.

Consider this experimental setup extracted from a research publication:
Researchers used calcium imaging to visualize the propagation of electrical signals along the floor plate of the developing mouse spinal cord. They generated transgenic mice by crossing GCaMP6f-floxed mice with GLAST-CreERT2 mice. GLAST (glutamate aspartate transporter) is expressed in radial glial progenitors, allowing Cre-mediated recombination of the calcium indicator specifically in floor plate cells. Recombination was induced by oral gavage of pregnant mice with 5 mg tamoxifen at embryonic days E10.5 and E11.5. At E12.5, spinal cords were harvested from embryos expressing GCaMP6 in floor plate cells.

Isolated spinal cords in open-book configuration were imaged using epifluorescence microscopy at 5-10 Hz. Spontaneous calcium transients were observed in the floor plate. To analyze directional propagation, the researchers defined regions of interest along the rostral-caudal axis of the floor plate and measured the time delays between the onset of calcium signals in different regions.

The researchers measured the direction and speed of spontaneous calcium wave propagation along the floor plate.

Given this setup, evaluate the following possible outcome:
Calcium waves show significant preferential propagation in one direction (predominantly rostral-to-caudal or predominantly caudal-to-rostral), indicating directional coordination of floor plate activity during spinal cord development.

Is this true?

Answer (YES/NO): YES